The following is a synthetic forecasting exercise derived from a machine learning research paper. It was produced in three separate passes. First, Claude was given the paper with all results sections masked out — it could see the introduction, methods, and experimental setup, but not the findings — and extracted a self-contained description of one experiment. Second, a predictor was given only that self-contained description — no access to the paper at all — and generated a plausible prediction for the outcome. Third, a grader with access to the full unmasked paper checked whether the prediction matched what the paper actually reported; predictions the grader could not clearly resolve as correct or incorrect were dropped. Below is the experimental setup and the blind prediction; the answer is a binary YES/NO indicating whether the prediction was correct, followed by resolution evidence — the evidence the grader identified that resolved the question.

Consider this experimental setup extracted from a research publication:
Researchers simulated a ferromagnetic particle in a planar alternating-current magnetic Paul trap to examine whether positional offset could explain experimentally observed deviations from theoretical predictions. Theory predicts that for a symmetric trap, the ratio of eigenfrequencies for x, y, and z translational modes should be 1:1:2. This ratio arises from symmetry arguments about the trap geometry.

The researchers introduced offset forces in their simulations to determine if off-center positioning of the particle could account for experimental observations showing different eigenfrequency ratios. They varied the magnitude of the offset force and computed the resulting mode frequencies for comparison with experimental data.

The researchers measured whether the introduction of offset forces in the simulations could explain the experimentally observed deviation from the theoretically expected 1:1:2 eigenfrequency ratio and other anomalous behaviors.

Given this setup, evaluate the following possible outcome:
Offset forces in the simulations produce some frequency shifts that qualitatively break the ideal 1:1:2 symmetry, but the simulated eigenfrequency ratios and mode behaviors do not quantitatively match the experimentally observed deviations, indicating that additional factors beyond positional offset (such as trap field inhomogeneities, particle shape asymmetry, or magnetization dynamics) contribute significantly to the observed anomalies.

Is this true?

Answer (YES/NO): YES